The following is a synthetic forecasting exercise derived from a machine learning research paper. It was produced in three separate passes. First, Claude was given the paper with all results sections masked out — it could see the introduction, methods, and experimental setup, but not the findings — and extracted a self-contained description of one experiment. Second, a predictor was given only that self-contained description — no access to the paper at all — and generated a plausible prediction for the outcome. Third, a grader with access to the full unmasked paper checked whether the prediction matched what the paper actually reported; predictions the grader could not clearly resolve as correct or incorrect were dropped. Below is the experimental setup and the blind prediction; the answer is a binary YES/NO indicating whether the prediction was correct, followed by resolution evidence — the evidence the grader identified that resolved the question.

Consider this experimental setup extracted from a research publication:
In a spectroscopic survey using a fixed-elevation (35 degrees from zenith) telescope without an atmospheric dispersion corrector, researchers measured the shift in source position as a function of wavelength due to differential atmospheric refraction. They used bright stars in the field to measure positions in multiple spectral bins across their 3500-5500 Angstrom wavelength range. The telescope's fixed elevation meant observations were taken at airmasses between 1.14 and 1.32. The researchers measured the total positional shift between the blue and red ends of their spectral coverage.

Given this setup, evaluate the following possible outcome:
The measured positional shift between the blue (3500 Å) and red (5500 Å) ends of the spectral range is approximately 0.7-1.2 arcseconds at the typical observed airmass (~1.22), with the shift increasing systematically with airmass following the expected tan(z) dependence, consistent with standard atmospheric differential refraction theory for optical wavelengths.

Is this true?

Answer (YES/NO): NO